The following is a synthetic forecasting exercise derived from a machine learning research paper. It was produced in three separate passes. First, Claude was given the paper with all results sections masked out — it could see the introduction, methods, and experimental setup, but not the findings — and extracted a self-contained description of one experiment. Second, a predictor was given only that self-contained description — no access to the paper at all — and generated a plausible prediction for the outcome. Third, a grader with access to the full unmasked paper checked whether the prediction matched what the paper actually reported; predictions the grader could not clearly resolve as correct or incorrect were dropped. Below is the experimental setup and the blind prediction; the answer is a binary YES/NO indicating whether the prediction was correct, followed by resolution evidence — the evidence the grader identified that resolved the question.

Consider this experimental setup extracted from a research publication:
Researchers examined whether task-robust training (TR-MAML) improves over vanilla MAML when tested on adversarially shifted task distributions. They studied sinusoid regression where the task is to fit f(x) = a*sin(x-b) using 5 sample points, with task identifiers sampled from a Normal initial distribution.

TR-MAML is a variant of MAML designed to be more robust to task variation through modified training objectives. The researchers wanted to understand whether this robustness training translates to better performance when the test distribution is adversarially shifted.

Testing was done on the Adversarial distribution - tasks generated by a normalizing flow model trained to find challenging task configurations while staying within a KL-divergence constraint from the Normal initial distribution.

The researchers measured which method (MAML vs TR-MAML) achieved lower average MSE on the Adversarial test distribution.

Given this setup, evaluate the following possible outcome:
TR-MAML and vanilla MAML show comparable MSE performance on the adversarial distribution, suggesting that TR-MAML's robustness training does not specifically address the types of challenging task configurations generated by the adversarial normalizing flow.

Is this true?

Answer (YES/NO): YES